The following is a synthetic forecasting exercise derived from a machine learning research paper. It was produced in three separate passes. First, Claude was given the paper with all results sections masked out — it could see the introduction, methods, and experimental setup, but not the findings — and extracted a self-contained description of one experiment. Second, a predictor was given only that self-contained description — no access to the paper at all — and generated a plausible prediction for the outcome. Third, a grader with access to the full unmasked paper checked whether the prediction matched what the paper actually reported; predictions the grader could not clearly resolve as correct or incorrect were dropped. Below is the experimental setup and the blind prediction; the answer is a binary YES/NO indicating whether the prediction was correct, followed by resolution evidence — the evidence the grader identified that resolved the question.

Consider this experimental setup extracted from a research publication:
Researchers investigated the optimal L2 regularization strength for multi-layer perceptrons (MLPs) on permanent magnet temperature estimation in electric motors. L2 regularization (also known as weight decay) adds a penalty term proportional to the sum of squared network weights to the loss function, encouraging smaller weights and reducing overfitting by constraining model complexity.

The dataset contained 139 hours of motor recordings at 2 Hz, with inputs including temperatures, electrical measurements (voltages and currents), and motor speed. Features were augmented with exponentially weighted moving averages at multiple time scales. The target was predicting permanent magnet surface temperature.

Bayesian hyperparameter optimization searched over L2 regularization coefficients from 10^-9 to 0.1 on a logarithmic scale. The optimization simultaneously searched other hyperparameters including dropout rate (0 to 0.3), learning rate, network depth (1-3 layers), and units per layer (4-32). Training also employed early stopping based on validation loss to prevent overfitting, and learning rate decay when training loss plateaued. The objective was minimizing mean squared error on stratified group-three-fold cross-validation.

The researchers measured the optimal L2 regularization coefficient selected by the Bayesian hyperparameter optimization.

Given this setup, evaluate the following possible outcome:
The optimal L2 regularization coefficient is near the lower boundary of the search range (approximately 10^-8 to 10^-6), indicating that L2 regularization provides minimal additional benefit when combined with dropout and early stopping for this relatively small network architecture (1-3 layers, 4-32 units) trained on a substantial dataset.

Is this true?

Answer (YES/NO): YES